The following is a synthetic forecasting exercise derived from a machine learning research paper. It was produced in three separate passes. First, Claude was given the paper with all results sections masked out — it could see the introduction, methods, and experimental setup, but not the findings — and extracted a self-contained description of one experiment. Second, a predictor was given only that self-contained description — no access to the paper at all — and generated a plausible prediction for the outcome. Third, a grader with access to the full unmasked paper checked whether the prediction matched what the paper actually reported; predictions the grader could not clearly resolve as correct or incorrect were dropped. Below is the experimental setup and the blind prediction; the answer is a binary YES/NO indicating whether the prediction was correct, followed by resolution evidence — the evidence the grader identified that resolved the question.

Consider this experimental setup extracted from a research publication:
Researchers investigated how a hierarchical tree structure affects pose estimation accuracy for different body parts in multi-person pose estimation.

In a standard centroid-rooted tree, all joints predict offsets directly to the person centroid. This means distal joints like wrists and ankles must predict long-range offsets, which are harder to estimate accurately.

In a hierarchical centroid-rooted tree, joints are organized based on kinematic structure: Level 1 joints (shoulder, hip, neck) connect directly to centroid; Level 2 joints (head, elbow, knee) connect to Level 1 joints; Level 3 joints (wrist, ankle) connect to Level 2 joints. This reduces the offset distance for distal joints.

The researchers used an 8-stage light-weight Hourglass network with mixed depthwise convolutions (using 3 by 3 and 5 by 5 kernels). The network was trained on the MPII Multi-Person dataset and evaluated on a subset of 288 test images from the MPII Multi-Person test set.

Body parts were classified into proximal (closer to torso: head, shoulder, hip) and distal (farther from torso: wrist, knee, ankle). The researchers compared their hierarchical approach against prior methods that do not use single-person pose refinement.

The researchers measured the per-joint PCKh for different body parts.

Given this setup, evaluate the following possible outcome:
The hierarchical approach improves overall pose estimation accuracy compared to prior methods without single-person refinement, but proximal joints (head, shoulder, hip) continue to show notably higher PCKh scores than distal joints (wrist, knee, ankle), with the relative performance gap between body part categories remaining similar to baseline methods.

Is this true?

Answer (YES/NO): NO